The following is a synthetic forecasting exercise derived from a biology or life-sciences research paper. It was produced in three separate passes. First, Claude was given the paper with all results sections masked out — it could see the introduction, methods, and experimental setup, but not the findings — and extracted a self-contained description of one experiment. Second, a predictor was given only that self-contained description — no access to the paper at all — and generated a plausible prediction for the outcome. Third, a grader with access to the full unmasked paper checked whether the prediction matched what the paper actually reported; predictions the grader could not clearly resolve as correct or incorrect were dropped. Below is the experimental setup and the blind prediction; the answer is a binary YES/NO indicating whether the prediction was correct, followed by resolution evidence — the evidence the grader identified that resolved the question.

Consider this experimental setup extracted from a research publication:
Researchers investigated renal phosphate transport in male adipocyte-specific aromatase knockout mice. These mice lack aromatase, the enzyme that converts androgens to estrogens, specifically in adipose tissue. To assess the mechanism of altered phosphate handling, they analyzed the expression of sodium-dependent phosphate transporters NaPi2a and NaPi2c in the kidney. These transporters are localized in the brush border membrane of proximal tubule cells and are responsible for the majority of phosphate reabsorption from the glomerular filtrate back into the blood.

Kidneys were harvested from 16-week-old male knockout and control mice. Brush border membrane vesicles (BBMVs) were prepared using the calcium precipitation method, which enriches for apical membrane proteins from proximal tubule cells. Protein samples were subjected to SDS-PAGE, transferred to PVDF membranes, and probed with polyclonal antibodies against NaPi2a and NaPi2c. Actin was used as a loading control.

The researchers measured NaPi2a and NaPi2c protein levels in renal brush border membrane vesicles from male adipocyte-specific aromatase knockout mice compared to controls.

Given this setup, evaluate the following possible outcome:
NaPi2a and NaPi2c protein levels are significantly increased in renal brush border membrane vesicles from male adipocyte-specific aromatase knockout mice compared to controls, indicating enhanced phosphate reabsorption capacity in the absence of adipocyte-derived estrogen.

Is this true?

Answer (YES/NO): NO